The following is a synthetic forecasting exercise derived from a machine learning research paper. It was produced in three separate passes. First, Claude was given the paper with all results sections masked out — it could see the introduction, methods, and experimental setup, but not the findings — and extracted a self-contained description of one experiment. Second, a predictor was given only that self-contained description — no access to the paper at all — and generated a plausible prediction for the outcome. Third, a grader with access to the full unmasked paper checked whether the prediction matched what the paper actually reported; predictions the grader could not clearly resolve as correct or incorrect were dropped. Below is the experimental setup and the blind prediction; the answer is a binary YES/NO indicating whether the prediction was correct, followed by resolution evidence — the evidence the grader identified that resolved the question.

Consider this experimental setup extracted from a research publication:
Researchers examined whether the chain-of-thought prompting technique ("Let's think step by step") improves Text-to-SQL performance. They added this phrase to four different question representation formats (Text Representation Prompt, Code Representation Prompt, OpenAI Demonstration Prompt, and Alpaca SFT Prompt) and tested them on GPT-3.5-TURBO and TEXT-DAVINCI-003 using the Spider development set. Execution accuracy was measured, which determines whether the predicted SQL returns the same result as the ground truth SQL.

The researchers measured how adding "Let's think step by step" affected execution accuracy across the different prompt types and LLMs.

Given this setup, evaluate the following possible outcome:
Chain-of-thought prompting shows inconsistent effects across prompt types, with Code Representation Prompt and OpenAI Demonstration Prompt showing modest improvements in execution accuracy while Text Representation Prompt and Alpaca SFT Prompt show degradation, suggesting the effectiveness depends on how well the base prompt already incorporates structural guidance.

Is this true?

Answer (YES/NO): NO